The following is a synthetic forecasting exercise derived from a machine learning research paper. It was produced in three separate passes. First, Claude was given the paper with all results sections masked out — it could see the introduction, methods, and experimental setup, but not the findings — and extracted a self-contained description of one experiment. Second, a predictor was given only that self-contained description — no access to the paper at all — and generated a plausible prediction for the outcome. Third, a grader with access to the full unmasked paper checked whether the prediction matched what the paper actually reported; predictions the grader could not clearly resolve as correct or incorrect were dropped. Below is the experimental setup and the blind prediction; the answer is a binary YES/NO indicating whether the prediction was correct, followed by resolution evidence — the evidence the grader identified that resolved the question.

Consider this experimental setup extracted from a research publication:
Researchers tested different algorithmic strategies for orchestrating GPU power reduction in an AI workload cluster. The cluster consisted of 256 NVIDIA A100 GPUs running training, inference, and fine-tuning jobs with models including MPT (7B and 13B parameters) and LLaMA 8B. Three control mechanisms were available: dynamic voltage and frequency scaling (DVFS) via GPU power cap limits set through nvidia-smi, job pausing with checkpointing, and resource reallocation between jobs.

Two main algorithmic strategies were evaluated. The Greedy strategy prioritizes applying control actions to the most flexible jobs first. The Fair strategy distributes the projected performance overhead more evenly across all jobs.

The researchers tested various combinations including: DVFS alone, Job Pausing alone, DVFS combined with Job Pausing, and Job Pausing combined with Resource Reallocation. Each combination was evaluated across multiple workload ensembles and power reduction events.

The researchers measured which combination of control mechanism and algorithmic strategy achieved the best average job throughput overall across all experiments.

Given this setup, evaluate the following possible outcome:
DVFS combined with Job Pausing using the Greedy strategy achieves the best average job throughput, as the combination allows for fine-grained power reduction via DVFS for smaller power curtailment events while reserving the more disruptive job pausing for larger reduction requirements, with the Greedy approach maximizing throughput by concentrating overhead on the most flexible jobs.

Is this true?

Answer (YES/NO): NO